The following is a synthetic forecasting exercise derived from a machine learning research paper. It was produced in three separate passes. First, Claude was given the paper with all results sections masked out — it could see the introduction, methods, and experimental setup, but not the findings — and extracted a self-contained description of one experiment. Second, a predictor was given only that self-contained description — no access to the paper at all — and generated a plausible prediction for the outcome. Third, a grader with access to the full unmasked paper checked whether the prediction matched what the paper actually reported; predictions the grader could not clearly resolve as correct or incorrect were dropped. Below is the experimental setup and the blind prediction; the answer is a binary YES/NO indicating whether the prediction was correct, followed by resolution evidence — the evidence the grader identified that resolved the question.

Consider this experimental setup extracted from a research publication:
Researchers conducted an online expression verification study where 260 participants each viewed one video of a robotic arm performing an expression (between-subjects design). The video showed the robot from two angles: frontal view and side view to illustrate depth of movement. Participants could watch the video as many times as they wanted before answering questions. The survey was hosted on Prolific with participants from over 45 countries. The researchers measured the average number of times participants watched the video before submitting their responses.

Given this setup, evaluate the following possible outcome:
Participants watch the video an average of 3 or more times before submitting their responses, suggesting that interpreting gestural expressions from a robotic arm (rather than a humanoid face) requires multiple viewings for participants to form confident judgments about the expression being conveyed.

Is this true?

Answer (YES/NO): NO